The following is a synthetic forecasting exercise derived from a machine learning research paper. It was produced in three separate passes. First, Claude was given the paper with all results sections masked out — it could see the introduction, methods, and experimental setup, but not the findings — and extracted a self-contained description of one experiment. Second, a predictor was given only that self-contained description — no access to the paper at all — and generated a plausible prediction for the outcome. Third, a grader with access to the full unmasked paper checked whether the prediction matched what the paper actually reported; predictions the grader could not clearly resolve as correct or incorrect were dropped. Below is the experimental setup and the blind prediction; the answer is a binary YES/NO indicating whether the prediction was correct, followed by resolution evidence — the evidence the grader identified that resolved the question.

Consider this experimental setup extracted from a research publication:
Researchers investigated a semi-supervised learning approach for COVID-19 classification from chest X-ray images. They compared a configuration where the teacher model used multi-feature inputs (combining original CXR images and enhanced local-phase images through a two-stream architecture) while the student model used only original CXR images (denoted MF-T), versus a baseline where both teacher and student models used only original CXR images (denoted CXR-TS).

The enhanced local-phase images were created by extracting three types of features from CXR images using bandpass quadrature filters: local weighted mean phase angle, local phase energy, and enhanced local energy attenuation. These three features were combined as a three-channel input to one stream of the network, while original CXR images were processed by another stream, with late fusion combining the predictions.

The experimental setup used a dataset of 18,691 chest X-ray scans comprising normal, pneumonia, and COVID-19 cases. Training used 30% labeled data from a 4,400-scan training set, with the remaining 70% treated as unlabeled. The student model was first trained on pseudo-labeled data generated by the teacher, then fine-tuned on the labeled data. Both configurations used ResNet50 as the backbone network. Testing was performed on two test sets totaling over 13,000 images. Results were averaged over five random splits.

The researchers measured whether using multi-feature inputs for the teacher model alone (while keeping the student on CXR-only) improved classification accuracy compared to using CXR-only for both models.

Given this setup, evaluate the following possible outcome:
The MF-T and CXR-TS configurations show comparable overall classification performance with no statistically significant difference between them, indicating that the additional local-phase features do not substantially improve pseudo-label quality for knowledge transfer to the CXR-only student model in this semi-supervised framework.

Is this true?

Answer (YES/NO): NO